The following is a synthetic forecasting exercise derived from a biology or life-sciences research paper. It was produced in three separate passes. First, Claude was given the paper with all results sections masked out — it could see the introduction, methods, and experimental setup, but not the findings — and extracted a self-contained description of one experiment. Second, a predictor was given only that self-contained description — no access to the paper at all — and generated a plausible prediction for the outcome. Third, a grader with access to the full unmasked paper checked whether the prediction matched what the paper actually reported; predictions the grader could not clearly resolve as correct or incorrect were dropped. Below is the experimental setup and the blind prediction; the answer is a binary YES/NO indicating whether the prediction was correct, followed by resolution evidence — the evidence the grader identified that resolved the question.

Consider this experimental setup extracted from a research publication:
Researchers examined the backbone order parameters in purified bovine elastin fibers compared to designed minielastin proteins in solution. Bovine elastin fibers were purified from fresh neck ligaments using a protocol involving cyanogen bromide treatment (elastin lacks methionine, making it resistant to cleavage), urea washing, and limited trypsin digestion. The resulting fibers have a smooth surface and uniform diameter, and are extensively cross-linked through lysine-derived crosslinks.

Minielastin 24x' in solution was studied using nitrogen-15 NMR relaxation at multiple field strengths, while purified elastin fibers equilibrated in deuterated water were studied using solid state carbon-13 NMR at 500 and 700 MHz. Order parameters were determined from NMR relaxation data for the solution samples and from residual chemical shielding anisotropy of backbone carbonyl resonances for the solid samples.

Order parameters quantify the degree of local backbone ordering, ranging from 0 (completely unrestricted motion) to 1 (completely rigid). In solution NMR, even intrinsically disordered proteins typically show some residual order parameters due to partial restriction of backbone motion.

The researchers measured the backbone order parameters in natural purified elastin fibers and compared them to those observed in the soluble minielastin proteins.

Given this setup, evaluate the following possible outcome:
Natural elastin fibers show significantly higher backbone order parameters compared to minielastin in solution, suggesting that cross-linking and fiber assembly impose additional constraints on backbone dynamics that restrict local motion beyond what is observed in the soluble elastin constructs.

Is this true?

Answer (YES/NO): NO